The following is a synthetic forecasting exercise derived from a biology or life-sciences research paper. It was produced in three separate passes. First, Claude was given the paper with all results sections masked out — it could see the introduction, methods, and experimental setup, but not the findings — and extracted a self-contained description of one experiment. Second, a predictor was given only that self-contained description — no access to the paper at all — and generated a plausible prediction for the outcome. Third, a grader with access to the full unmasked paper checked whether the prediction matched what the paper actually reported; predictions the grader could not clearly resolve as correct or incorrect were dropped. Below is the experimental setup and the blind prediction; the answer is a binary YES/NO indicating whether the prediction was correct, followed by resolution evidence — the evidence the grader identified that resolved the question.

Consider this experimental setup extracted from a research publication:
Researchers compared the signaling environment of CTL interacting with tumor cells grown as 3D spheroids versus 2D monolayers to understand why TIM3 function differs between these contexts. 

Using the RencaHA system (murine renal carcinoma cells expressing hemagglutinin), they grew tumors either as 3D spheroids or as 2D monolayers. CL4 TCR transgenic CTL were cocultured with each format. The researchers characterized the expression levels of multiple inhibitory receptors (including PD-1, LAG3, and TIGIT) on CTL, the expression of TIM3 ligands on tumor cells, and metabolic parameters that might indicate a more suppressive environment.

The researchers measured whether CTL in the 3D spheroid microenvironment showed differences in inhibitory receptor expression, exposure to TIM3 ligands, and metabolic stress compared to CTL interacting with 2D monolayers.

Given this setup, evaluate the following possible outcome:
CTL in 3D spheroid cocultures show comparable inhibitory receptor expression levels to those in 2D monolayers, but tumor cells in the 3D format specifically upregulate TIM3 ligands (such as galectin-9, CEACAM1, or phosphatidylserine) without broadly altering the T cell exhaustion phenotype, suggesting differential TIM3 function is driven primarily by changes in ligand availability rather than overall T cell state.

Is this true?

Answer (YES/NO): NO